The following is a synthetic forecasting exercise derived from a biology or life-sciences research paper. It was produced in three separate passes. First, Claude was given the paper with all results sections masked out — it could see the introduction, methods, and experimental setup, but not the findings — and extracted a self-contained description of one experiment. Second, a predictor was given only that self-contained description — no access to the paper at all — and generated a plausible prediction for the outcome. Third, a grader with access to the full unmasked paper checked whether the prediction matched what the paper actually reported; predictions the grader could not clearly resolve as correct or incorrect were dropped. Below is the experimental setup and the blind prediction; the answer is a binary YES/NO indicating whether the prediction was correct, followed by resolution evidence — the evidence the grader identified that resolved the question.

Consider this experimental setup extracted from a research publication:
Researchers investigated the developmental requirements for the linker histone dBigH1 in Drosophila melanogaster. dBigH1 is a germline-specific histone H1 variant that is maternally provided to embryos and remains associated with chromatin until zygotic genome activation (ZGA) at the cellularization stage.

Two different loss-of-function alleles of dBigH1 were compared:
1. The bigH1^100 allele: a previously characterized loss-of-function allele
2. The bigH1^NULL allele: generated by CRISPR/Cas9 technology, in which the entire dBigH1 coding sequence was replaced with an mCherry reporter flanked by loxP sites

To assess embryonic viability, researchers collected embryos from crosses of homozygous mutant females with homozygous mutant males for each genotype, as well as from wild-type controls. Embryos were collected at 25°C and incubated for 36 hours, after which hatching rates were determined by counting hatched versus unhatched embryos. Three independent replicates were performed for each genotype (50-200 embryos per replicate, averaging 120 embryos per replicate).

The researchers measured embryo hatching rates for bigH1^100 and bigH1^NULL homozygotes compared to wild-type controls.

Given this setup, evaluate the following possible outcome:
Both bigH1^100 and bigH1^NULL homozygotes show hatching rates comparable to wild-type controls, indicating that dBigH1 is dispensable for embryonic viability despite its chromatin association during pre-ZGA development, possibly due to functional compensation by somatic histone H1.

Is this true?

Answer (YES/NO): NO